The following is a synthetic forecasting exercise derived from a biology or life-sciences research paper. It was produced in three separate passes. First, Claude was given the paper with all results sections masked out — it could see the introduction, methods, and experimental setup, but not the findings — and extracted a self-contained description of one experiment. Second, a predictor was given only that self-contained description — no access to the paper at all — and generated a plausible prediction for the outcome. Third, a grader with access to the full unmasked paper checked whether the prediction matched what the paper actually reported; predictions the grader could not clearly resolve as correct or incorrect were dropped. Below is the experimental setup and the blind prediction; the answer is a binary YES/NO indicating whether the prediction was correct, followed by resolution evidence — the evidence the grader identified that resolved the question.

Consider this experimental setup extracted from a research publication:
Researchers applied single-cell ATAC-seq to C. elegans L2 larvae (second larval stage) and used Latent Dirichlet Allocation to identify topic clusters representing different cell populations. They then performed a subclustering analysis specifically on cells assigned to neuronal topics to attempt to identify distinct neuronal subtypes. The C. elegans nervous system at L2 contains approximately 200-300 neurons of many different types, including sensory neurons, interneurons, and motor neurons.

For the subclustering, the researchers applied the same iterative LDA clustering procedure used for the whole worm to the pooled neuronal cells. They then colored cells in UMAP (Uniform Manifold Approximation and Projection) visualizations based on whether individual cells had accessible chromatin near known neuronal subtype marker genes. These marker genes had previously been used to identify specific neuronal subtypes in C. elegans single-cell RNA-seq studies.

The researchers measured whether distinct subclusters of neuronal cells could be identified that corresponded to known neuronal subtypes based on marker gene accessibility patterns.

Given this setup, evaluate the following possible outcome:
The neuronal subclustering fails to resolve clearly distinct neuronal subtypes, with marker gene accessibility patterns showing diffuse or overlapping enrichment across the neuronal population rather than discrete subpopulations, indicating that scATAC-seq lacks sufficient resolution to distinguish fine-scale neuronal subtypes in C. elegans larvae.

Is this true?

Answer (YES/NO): NO